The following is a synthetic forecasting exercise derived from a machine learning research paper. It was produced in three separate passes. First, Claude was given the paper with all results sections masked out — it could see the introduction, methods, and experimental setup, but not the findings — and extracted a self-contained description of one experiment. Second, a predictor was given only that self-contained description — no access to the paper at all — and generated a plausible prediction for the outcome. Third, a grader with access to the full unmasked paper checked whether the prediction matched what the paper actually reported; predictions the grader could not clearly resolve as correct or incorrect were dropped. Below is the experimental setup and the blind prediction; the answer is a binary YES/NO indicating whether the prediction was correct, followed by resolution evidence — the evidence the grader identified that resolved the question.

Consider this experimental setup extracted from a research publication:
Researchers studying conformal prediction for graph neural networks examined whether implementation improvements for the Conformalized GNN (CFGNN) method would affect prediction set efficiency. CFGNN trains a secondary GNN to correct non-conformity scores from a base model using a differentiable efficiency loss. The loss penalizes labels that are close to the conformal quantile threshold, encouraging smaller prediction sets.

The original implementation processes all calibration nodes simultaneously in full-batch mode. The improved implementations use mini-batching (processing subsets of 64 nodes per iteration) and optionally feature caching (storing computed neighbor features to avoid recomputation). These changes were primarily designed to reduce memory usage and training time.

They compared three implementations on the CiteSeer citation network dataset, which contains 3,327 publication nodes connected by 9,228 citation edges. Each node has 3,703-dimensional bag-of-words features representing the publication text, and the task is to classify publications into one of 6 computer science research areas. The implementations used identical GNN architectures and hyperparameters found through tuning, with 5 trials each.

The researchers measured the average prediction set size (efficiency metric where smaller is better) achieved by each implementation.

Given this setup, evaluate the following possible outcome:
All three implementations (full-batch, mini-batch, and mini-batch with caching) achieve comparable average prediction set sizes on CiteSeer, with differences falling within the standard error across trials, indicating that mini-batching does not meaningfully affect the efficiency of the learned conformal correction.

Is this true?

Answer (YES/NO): YES